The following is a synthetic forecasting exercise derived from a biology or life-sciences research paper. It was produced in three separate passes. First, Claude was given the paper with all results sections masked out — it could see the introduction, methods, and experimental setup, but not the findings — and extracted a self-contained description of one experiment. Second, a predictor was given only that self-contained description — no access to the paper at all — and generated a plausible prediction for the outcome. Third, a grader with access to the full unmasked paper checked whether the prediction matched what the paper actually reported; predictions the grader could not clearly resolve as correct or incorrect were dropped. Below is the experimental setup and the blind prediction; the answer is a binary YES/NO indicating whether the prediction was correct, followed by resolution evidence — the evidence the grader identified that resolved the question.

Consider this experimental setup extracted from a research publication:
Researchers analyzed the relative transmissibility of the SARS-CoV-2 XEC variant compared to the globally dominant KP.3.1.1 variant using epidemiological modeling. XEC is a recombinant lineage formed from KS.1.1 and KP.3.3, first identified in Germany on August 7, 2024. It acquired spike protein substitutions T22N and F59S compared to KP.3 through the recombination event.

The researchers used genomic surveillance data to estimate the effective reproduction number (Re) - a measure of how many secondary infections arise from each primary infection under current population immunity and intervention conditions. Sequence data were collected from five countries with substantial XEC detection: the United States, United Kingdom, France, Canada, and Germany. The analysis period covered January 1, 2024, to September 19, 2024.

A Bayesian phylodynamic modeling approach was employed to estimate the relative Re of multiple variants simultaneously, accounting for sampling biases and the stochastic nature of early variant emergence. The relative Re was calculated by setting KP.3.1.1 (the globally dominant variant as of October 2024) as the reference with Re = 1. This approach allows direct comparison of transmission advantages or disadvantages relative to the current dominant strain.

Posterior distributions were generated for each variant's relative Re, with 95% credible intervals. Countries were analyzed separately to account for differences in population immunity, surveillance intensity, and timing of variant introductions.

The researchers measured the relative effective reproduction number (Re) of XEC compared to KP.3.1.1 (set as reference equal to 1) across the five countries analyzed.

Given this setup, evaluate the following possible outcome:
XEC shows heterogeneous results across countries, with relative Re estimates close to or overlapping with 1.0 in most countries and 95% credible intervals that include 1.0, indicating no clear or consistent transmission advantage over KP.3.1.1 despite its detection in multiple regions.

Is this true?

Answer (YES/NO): NO